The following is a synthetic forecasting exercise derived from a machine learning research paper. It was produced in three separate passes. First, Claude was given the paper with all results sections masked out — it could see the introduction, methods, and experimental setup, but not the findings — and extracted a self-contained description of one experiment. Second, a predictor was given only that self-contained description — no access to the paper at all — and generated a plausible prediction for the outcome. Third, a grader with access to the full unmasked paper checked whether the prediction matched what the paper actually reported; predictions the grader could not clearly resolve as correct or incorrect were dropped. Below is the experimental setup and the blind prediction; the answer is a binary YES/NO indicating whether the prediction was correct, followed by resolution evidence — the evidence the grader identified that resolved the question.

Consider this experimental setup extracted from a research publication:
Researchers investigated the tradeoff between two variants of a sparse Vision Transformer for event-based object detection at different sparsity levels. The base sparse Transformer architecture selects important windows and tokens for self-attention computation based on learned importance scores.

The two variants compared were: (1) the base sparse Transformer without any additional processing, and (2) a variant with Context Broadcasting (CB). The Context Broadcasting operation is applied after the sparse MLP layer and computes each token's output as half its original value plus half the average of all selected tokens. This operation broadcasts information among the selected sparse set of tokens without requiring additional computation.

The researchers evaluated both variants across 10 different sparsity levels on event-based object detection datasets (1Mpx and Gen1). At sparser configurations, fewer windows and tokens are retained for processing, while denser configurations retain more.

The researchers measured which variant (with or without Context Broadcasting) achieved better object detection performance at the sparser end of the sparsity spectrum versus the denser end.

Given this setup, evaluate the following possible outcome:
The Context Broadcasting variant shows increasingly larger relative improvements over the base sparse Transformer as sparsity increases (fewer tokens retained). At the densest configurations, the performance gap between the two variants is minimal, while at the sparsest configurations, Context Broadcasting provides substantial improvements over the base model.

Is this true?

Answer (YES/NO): NO